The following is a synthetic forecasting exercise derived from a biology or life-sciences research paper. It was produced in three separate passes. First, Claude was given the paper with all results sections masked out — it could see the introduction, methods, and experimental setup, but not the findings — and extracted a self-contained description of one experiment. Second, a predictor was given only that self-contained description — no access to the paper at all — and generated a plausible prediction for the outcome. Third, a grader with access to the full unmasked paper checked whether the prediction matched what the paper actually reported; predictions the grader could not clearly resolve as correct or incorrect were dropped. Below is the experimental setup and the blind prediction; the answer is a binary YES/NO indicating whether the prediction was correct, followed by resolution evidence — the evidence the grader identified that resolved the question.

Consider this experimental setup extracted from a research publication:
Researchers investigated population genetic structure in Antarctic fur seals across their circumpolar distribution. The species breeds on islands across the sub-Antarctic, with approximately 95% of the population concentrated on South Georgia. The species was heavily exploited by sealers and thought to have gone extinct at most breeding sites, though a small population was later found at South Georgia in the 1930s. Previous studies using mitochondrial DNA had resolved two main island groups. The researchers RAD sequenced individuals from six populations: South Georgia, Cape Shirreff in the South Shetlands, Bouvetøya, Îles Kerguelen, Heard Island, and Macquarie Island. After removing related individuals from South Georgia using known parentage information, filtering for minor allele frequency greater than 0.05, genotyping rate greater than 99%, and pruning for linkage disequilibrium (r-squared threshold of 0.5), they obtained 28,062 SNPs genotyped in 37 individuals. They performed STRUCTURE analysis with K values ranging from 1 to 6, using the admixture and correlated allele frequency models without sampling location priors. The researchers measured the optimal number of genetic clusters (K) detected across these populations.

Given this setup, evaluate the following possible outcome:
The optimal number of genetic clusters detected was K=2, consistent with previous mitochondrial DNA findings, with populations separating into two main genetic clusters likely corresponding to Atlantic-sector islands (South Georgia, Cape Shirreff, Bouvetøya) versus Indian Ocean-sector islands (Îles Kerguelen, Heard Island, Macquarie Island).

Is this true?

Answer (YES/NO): NO